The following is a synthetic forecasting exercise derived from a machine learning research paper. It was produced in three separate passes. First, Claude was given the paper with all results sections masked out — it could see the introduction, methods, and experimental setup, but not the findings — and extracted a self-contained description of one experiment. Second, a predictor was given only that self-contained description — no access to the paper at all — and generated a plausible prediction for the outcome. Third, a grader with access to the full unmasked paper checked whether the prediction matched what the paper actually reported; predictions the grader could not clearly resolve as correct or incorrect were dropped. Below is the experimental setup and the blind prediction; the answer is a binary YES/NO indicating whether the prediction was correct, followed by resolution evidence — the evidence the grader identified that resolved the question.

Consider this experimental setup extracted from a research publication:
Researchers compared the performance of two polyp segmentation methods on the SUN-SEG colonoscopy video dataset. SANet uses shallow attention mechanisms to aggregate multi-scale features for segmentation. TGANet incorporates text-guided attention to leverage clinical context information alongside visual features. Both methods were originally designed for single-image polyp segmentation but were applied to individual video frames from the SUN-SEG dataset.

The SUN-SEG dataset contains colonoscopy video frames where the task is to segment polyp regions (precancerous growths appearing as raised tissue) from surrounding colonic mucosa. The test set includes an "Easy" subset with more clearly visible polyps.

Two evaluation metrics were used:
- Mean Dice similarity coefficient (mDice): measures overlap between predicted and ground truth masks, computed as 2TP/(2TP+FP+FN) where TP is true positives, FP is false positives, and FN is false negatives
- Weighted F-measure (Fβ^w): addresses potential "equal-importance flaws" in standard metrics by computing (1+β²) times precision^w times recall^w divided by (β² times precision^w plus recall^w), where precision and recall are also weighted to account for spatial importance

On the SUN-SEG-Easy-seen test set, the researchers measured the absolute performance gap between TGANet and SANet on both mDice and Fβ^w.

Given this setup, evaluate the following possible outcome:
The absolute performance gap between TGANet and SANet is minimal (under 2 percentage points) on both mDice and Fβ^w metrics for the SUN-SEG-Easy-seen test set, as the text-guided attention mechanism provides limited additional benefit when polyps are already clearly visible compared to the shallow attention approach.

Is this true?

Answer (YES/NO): YES